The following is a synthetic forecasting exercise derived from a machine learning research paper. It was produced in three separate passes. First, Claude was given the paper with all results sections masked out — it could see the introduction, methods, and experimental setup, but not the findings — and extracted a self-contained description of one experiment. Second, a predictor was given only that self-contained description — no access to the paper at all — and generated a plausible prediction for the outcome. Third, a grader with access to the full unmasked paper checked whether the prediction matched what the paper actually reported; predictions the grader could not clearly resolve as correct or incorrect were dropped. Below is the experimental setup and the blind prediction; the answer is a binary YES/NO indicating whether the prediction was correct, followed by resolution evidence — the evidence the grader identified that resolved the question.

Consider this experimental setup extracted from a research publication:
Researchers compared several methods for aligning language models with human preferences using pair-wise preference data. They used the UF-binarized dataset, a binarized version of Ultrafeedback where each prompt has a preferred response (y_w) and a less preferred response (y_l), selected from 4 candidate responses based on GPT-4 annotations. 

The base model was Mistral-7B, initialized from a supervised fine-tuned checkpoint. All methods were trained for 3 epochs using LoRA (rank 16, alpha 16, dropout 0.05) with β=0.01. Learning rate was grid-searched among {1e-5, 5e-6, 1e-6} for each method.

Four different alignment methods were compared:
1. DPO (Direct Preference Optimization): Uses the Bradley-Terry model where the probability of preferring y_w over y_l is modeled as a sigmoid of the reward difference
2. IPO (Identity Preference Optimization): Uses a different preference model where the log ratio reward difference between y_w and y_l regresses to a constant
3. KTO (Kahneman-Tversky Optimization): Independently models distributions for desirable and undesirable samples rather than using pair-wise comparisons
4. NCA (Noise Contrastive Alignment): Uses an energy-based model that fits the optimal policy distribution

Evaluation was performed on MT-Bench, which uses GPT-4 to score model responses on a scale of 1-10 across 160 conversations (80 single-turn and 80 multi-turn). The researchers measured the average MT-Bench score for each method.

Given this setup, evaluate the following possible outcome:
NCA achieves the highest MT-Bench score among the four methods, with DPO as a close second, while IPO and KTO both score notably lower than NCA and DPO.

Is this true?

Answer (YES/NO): NO